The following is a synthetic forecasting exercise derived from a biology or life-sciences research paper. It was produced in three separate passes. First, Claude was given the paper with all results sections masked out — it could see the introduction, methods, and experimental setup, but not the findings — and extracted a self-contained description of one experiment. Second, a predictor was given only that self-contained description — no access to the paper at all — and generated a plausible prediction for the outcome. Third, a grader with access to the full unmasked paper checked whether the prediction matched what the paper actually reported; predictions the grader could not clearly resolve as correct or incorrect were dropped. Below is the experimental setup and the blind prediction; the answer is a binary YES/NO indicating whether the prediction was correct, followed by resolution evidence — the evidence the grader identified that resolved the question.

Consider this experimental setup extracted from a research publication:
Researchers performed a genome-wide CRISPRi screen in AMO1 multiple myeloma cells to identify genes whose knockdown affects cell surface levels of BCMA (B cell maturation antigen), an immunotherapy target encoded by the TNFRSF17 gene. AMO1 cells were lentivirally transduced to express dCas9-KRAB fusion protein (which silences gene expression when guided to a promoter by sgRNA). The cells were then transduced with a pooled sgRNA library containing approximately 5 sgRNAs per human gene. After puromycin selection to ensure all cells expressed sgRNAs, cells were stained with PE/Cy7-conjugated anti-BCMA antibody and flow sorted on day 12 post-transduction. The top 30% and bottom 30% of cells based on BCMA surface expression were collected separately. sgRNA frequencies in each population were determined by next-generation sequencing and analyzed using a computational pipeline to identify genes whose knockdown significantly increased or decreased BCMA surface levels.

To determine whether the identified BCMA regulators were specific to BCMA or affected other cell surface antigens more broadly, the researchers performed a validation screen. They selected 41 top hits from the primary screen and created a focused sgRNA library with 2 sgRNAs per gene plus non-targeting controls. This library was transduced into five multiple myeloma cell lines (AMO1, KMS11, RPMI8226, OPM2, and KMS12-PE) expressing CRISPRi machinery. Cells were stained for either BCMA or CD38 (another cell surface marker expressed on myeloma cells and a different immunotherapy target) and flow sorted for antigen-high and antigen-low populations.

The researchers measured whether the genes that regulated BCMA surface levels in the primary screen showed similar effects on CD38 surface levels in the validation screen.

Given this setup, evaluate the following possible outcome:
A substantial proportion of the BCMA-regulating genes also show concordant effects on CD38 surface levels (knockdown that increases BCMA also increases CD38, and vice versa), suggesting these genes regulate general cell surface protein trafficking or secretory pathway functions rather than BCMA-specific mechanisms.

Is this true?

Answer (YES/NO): NO